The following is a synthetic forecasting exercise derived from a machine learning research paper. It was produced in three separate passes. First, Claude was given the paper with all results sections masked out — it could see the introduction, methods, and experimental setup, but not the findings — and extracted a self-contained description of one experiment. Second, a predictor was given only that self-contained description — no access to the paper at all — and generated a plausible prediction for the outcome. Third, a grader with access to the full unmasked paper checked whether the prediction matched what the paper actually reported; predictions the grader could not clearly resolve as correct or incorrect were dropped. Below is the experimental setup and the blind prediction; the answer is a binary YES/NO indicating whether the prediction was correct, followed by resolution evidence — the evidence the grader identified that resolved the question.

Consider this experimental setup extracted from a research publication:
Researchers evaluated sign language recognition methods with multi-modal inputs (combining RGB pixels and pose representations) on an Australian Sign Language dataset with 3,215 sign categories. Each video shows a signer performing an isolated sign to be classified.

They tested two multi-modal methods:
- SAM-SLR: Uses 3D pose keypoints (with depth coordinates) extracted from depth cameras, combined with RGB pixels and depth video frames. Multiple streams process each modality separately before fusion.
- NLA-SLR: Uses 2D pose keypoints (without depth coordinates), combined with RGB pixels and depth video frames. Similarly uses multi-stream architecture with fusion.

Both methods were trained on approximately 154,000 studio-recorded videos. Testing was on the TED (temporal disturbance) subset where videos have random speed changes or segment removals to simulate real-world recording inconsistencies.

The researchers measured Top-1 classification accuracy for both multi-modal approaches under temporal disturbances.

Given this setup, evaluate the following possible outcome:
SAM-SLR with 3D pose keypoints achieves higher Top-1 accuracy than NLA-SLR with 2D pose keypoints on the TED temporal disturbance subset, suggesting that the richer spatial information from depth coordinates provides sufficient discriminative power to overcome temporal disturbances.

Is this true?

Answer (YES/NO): YES